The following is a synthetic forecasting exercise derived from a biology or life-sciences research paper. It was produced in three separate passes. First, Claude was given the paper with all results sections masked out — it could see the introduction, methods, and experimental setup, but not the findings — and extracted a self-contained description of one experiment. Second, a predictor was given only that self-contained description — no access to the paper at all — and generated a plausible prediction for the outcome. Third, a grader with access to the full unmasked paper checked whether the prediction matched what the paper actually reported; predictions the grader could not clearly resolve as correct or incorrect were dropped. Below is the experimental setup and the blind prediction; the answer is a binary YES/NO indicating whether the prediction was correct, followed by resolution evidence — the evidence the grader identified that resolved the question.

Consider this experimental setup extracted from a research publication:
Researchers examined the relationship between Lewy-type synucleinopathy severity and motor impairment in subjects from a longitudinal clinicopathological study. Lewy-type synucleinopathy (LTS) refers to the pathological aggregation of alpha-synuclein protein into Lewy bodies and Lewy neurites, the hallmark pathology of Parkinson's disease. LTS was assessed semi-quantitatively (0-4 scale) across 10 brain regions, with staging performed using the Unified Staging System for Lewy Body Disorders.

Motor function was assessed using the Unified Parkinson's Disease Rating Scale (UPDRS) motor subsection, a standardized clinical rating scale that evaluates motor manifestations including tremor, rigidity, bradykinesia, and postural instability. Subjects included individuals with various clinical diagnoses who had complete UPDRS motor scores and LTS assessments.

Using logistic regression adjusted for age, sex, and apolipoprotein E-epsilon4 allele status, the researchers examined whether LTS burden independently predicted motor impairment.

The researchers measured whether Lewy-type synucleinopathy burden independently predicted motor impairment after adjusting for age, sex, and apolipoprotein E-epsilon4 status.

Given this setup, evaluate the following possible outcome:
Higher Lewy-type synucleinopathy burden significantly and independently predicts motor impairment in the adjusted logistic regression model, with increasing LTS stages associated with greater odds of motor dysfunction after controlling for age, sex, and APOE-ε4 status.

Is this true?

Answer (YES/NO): YES